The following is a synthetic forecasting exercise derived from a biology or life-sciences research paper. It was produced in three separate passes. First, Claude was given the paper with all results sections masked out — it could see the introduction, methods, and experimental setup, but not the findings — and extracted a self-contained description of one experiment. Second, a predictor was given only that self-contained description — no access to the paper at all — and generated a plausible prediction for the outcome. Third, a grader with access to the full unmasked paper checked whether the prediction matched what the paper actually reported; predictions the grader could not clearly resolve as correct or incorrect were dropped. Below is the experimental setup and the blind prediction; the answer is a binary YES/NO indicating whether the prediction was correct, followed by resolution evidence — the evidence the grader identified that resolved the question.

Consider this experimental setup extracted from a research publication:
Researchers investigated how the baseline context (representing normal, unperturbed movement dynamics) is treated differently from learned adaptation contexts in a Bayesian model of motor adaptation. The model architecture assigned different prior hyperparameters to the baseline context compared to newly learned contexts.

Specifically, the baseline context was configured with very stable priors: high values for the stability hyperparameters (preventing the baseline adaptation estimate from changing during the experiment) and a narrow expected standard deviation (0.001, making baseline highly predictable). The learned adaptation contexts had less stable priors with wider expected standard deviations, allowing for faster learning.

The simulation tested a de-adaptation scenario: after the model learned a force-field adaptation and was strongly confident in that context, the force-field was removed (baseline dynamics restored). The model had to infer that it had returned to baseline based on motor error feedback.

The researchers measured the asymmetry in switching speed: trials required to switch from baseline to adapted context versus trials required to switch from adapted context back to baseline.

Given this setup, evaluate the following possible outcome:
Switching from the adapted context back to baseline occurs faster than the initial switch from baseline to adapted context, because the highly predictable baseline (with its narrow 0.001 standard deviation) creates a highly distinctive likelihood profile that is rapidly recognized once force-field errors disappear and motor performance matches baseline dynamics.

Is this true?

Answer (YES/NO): NO